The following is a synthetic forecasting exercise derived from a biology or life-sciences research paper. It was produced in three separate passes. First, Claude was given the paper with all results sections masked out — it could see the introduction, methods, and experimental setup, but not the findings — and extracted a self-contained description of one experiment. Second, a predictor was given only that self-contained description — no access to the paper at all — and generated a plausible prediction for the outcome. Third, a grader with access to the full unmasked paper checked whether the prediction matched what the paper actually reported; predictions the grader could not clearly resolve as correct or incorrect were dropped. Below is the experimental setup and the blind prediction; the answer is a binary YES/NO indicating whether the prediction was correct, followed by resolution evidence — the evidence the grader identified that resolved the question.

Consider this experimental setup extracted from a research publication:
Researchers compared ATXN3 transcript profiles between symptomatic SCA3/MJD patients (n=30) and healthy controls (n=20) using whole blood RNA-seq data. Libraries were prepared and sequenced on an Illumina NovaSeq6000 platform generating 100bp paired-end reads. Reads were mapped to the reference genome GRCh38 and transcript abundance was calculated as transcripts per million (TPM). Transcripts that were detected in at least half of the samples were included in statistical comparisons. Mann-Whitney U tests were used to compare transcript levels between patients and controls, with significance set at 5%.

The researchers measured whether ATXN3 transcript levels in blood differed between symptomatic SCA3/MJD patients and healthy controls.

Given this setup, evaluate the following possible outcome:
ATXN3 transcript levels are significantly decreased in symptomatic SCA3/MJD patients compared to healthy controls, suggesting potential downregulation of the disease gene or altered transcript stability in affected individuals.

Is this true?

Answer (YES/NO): NO